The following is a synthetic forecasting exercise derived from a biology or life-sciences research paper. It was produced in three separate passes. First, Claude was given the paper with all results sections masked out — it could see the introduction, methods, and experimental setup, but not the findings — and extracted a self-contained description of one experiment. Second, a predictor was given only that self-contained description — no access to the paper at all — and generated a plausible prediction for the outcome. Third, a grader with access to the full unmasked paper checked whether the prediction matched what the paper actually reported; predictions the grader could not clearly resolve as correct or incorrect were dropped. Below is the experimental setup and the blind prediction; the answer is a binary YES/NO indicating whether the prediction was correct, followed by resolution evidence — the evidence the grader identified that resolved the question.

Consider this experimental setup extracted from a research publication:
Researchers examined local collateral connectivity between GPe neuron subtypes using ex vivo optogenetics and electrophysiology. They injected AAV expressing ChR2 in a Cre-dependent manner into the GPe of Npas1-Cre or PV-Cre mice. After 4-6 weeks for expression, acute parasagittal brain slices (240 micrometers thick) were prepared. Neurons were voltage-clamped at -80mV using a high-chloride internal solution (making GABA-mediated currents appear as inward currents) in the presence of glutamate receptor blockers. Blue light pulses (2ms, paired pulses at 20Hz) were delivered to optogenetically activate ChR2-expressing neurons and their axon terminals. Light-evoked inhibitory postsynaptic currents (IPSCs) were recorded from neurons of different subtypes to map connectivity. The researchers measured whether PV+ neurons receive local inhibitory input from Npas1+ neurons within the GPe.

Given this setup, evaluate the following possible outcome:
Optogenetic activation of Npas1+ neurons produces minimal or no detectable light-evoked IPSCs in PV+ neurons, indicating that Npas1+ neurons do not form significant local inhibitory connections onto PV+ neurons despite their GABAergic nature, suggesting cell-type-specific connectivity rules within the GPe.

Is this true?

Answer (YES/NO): NO